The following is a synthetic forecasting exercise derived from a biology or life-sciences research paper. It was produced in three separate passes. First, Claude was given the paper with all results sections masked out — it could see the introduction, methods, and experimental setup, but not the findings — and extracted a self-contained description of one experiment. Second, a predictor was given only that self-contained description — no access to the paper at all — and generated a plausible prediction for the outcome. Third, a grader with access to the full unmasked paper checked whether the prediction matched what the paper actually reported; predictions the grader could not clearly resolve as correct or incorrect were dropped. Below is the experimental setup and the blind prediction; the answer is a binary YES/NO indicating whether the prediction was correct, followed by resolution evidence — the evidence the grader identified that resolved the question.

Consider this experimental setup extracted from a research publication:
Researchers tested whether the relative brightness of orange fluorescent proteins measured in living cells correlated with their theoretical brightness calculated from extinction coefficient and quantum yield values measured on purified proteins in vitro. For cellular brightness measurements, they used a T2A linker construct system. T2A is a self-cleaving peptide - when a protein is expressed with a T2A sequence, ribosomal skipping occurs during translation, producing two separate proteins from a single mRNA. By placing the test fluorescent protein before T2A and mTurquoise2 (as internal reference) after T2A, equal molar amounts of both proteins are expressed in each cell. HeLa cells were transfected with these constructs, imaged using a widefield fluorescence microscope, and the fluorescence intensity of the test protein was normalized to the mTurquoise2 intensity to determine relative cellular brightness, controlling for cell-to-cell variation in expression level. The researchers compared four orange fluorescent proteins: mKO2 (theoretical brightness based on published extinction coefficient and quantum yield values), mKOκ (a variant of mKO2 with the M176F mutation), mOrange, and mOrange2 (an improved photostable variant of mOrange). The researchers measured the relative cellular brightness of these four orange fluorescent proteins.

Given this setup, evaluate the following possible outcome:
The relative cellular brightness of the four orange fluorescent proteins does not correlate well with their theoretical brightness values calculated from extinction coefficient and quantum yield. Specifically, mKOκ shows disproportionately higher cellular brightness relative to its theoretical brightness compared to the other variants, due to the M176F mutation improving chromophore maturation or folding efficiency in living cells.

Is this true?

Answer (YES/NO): YES